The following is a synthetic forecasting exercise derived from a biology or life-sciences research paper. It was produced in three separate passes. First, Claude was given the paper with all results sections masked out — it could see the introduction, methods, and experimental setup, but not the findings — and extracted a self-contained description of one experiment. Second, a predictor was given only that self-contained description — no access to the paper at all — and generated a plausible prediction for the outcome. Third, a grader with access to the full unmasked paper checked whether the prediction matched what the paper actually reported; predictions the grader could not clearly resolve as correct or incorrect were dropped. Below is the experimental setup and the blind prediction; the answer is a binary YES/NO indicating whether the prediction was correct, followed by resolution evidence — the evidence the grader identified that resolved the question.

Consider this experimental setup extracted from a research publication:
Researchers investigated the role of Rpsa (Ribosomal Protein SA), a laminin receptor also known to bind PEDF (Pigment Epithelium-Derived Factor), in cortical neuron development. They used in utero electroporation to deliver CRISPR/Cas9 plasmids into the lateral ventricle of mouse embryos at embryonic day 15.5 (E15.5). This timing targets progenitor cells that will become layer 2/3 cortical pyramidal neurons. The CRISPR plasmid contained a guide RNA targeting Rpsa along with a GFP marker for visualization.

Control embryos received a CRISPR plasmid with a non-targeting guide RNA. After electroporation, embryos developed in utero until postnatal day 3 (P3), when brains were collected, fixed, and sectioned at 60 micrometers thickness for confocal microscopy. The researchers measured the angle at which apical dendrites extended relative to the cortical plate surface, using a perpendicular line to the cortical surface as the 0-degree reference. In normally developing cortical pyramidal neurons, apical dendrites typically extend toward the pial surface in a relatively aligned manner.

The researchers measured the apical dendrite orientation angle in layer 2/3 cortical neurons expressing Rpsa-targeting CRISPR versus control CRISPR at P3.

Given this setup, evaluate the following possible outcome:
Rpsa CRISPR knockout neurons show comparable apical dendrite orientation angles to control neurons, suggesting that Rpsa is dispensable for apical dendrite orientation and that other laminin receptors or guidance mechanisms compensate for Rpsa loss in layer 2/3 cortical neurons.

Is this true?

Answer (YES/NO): NO